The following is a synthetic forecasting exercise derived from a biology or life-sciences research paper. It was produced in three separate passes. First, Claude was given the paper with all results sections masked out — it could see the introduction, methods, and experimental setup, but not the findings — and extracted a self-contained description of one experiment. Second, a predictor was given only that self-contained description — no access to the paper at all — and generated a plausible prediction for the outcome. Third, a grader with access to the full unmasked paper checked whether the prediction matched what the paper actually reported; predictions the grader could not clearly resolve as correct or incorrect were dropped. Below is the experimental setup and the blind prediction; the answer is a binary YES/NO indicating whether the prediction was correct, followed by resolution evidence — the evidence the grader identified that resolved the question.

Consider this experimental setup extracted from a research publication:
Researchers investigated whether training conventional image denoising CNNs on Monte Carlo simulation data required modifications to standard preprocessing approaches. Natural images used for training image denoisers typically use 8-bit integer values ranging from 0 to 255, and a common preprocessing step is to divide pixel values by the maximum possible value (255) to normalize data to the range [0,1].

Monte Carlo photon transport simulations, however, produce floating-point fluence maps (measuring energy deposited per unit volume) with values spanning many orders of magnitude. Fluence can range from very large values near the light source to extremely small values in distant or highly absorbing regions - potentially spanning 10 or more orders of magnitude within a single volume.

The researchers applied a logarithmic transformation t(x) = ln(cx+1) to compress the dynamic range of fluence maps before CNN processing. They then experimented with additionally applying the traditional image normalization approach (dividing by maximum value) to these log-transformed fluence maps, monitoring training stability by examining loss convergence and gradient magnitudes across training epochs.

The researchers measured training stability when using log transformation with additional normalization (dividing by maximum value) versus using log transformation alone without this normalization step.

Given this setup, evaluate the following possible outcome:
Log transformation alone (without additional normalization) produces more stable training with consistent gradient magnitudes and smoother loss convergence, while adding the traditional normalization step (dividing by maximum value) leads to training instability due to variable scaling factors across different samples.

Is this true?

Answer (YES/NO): NO